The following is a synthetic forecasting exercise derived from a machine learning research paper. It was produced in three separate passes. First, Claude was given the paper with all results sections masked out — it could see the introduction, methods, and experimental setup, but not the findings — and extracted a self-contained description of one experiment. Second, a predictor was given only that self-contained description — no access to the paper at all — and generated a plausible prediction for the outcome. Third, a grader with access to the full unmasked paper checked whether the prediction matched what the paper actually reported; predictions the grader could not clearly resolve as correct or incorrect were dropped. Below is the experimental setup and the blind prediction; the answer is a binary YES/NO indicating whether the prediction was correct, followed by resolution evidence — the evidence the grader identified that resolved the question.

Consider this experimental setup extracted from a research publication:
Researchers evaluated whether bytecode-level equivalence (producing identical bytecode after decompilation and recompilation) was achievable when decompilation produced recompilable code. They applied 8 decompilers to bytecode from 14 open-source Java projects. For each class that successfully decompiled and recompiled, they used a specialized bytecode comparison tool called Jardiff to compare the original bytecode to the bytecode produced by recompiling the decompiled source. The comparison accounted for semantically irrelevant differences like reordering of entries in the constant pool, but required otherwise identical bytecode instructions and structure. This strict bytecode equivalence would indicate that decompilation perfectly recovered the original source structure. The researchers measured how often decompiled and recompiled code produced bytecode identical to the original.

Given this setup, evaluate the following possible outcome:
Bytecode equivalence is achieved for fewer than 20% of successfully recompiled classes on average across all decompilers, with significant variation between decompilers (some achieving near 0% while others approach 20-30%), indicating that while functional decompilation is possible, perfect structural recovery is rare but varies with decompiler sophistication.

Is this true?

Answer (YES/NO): NO